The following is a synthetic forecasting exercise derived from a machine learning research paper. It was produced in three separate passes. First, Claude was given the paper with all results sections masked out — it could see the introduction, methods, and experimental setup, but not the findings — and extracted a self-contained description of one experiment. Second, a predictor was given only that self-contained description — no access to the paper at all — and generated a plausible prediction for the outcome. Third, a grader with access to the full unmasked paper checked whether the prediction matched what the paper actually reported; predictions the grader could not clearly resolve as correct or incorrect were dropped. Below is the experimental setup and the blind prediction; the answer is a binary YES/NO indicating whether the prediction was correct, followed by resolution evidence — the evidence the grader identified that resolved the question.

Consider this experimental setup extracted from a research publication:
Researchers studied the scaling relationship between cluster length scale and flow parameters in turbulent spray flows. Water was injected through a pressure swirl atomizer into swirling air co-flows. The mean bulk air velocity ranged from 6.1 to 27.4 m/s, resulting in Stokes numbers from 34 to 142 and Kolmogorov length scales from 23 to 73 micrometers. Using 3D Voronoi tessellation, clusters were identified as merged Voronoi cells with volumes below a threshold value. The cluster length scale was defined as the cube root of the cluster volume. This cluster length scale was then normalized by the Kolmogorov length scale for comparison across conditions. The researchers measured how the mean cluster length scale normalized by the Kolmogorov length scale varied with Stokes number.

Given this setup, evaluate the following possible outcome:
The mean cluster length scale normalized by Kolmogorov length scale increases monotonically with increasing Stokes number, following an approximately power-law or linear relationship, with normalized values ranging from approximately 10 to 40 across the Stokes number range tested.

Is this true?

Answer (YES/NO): NO